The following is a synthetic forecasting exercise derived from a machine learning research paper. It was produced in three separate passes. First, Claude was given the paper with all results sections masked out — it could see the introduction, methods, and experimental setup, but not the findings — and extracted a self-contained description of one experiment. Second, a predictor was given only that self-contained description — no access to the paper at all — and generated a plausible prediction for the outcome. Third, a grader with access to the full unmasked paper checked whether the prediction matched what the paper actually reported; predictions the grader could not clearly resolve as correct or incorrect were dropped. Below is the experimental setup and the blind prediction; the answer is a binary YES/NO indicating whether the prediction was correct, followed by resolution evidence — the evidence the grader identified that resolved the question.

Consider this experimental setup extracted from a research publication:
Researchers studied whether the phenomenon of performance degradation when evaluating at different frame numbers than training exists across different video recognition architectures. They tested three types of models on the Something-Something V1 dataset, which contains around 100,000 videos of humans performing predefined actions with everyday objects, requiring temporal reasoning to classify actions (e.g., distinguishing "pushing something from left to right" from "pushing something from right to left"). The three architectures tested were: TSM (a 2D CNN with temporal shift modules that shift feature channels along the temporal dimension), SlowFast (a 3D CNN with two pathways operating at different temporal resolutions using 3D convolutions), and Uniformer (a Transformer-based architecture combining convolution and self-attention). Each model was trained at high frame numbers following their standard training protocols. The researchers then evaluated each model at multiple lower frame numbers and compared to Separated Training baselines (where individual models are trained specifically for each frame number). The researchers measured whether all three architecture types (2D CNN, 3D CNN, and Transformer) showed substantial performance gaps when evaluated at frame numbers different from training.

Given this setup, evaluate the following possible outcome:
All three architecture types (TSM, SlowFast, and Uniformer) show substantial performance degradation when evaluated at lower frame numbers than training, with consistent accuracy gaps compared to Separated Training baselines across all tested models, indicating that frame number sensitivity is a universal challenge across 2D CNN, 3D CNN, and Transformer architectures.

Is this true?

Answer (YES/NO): YES